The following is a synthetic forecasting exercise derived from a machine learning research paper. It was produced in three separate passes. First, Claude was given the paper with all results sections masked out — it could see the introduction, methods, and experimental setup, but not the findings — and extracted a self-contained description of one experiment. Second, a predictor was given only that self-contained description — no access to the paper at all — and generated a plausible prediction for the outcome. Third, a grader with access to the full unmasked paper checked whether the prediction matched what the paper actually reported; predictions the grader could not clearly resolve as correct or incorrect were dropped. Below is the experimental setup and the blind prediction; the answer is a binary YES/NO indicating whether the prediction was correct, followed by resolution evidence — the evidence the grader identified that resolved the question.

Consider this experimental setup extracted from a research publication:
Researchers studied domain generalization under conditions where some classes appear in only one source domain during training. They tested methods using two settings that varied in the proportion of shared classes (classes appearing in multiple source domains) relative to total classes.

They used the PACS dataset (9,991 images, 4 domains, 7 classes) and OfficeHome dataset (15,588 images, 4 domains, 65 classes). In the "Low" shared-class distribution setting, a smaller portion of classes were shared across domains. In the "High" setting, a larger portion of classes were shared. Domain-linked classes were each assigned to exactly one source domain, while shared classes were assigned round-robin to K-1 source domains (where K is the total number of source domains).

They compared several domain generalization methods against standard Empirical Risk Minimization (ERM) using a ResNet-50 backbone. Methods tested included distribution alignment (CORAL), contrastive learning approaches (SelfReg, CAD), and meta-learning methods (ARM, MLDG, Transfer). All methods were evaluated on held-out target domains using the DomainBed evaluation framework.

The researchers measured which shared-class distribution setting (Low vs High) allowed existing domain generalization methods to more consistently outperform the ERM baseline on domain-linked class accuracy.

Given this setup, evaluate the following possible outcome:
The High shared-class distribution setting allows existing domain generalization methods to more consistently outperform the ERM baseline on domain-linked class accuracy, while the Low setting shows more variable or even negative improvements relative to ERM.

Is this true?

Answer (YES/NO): YES